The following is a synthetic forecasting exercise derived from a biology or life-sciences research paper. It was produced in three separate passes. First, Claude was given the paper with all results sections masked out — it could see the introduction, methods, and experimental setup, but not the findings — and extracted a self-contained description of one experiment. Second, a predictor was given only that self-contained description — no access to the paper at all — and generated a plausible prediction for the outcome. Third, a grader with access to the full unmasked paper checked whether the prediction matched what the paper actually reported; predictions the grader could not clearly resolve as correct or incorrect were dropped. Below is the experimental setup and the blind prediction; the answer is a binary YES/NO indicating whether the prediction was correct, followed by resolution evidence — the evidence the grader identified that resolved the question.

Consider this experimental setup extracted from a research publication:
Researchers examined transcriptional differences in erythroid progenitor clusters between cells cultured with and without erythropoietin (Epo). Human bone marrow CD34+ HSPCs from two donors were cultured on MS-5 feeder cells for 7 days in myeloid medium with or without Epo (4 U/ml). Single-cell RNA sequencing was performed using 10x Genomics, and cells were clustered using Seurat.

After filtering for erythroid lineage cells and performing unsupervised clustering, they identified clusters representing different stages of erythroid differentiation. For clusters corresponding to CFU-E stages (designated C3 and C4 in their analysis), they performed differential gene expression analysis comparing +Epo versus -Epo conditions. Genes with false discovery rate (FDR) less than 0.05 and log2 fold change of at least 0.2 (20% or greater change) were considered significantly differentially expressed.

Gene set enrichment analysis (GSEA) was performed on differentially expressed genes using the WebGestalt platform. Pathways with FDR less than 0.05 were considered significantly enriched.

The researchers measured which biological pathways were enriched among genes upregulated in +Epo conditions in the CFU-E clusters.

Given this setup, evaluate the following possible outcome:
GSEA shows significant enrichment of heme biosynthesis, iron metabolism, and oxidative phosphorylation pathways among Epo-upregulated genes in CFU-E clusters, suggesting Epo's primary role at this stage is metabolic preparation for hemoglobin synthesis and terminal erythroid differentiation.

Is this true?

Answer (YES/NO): NO